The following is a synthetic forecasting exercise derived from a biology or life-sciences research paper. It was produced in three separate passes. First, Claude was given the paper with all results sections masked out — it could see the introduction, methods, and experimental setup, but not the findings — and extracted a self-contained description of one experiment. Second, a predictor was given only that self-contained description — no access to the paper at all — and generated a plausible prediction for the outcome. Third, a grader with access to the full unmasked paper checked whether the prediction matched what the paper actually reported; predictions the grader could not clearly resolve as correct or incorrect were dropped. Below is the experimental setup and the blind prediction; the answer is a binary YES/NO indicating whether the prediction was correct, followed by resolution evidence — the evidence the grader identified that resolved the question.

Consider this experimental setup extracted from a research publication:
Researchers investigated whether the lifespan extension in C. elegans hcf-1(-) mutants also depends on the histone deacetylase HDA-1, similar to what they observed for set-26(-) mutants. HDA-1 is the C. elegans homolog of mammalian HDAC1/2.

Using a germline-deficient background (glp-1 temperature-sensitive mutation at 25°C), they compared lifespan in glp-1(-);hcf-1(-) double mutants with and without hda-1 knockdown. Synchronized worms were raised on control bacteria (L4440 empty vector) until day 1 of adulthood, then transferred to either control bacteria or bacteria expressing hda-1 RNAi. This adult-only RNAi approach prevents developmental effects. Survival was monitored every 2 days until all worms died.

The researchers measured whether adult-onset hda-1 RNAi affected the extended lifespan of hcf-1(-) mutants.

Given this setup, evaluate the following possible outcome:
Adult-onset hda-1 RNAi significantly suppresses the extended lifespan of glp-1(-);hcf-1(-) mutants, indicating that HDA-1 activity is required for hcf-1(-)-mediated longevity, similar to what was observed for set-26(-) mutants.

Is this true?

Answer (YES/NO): YES